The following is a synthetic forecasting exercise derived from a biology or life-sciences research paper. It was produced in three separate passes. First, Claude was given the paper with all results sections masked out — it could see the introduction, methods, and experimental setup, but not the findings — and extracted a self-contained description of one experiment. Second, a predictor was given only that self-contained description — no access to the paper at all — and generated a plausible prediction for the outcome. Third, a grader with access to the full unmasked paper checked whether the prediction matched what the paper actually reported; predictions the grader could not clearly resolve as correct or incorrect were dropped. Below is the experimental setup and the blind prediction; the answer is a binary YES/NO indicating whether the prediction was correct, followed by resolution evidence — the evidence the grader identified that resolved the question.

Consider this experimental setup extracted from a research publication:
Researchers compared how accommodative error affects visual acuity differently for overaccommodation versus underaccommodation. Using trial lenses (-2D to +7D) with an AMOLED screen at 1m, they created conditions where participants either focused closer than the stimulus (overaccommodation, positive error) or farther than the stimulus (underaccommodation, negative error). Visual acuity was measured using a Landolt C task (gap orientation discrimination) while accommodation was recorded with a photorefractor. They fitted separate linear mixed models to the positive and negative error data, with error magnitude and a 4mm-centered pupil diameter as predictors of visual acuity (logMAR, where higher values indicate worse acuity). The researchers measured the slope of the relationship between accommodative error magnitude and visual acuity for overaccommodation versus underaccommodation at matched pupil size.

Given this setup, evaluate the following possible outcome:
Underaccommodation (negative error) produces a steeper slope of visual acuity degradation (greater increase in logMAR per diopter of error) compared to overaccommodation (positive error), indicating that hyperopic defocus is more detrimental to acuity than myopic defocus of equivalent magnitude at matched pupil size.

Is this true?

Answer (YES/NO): NO